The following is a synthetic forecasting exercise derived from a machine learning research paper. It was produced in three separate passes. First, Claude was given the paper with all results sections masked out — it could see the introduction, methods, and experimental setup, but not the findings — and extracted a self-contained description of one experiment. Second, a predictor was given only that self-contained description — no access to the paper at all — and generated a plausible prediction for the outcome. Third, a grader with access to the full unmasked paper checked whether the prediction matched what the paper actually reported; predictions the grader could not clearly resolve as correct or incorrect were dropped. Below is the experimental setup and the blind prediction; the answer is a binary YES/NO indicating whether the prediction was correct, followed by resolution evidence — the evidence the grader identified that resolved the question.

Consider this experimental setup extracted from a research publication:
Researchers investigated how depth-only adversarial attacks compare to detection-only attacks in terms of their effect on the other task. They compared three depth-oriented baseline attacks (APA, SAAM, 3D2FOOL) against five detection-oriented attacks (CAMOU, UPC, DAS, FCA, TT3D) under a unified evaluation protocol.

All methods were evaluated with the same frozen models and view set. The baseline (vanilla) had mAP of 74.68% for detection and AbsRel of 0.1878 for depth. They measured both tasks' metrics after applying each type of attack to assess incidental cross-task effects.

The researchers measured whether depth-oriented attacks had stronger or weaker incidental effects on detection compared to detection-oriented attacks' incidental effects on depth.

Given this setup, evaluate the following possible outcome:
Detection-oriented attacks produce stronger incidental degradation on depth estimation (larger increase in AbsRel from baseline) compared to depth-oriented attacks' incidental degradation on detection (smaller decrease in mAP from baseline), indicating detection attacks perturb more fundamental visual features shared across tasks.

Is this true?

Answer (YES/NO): NO